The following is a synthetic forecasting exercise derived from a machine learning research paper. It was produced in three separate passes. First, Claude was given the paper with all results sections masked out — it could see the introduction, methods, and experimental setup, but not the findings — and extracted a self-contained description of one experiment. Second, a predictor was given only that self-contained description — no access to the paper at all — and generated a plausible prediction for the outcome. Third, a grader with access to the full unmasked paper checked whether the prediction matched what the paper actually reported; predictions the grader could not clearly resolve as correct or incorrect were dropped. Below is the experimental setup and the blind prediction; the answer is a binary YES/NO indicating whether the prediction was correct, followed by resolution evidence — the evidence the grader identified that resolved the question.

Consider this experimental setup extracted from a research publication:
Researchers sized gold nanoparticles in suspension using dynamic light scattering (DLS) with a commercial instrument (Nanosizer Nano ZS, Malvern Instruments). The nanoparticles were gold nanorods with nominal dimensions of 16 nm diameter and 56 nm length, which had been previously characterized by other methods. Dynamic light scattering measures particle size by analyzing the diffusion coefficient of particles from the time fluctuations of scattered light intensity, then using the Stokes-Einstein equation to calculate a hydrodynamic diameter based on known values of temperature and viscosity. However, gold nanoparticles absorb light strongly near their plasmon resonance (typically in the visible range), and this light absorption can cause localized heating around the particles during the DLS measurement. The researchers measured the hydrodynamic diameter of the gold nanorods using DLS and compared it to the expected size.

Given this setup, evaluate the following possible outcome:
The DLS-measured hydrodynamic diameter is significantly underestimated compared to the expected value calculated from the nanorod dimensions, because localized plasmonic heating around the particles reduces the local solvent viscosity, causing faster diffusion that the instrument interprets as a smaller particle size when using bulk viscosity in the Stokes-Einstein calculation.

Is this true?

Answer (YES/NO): YES